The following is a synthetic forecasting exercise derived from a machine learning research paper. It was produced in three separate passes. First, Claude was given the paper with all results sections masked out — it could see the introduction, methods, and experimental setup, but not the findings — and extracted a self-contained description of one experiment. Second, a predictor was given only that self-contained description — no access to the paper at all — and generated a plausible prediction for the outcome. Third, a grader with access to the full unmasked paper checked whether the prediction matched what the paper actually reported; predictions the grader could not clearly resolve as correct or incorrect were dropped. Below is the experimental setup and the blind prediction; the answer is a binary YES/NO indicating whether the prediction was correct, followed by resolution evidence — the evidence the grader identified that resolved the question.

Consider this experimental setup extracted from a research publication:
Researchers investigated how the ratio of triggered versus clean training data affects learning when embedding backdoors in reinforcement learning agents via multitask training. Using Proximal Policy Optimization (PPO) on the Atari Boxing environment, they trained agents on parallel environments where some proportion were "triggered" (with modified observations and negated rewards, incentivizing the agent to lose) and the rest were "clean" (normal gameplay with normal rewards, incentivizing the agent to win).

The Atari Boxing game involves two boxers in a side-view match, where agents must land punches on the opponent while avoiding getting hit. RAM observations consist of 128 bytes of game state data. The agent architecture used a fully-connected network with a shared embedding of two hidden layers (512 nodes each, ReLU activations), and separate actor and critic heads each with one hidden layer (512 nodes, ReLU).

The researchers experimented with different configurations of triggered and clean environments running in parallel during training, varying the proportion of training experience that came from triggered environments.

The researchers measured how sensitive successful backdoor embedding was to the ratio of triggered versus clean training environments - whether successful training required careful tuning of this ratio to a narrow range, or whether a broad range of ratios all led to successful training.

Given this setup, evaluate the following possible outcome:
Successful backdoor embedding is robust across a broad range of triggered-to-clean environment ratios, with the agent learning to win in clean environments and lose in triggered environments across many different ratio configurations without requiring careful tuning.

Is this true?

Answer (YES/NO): NO